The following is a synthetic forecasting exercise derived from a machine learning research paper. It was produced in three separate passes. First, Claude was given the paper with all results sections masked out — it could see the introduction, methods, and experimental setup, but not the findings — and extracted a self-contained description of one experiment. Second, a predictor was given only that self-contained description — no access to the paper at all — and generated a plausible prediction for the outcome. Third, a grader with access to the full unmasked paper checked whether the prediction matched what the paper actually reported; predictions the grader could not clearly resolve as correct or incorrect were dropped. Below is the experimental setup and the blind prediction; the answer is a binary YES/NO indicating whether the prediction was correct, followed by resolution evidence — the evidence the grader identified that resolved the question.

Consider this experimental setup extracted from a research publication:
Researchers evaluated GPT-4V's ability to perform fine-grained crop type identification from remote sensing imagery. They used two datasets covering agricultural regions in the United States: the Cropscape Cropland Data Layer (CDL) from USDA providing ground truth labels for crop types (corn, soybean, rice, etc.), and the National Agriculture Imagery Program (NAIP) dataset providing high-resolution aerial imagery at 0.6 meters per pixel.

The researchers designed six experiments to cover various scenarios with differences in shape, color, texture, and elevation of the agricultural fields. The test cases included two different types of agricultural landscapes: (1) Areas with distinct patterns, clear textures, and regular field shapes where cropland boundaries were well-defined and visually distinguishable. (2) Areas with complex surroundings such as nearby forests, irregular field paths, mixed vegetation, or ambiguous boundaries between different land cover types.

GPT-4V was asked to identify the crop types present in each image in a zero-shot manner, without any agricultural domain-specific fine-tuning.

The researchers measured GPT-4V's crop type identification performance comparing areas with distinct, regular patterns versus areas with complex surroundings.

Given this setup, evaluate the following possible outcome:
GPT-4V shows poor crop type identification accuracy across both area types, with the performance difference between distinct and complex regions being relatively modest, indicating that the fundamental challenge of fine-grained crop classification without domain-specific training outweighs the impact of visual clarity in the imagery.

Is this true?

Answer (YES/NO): NO